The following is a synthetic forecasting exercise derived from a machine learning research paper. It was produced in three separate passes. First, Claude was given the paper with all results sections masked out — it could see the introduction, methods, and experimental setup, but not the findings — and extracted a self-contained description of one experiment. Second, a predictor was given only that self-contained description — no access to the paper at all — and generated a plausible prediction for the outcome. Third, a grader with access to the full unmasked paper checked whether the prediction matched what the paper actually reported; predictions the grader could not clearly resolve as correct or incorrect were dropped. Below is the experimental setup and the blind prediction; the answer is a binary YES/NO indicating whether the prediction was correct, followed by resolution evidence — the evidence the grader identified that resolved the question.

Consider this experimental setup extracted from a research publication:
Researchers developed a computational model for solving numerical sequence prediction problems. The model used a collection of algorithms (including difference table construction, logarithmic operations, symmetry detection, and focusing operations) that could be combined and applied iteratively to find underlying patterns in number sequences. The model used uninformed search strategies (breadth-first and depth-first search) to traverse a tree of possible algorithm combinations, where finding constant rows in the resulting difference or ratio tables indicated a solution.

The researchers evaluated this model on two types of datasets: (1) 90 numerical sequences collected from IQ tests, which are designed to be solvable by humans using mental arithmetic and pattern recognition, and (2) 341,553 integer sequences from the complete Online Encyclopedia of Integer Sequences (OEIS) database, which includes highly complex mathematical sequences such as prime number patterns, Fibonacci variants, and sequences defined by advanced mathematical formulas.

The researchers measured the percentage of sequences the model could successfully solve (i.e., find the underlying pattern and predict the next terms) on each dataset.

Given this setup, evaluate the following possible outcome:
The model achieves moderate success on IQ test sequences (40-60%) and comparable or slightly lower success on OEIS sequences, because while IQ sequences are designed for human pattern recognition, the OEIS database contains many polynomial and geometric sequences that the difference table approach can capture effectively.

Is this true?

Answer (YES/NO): NO